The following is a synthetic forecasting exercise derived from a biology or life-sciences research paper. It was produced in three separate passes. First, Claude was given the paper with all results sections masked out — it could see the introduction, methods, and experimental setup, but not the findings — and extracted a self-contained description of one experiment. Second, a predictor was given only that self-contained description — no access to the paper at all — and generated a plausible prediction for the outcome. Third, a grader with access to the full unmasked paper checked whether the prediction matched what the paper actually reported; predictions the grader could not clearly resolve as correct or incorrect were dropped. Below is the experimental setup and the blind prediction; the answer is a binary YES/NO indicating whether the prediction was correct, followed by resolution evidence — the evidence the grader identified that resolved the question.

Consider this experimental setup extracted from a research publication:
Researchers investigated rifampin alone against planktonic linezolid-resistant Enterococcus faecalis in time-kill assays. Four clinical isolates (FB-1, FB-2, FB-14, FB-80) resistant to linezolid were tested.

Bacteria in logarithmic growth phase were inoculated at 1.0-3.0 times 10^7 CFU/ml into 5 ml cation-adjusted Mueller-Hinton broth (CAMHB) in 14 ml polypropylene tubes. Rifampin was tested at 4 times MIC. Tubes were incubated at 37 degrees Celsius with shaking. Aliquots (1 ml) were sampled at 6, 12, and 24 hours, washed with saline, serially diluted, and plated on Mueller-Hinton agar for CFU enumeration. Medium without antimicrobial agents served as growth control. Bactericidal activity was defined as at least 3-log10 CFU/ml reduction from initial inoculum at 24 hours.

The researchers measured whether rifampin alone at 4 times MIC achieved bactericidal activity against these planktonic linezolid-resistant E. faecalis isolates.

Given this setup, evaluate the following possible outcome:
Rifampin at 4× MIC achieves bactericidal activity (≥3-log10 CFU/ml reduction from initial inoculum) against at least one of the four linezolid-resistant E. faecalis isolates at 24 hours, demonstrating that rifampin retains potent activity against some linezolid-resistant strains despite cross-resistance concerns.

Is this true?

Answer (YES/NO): NO